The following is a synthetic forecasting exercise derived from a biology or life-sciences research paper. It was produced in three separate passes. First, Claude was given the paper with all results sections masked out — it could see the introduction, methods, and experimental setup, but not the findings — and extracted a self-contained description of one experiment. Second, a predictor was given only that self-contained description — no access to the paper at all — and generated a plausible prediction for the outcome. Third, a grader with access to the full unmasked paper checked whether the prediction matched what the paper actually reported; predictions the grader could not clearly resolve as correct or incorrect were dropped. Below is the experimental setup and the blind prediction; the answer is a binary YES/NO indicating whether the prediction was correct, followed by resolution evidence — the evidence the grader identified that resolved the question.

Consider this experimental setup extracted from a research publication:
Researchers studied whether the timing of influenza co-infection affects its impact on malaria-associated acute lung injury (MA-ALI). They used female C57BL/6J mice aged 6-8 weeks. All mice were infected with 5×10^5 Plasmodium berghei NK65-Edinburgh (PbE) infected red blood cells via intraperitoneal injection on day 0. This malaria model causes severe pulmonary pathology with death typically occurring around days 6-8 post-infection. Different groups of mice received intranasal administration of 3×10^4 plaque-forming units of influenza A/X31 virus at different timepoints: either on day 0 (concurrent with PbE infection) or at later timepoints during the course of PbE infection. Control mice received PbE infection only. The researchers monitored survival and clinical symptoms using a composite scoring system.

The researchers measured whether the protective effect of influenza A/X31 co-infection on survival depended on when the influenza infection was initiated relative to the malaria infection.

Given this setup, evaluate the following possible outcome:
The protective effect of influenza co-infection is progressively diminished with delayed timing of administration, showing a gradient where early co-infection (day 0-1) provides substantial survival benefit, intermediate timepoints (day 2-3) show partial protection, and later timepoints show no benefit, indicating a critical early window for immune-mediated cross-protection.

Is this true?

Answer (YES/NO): NO